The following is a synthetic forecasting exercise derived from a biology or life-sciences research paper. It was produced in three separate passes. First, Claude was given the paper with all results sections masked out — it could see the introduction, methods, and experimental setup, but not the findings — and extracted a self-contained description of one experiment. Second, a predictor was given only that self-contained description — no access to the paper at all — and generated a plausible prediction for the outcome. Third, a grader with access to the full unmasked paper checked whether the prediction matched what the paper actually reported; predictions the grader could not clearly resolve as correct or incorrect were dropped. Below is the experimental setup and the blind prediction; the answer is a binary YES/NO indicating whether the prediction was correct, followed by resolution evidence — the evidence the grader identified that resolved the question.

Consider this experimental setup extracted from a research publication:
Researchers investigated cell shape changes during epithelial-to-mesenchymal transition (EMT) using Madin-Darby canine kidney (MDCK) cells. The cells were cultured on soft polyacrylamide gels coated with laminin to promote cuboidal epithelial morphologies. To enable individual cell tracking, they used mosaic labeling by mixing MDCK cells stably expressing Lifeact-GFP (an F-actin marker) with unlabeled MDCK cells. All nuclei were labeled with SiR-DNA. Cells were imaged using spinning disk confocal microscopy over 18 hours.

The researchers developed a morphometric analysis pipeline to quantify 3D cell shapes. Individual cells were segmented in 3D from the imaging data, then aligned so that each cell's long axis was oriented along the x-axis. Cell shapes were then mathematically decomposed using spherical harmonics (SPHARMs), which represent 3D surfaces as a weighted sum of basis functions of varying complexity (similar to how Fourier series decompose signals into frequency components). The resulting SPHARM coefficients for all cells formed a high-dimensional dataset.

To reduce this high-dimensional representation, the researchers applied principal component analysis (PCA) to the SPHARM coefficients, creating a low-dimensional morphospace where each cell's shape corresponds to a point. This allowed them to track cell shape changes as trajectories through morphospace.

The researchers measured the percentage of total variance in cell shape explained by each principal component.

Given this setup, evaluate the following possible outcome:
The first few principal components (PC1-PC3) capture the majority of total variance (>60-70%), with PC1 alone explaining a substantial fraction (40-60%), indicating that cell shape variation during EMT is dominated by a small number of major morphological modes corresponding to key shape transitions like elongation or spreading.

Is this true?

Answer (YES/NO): YES